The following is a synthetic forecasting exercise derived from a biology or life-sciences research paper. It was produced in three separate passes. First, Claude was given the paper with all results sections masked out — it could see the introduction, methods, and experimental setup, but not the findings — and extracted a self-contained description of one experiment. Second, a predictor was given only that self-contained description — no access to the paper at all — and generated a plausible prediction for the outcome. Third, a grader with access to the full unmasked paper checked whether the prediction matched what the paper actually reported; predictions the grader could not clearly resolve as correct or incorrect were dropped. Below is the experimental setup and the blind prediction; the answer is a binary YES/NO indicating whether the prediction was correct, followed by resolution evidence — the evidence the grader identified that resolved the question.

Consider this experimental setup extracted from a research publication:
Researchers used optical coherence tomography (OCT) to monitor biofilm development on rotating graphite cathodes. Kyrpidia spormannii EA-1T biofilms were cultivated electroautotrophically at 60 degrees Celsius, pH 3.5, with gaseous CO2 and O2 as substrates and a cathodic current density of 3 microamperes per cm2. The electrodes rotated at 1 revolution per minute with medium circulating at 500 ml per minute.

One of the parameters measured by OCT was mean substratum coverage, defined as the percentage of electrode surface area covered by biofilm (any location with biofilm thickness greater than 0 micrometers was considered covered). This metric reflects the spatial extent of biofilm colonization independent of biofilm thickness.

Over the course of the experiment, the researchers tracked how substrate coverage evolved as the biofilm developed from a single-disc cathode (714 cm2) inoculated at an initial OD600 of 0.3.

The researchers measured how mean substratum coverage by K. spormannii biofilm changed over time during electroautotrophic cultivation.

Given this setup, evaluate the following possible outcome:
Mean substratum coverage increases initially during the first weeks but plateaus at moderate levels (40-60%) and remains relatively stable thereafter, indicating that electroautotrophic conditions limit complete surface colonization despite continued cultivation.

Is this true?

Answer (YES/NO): NO